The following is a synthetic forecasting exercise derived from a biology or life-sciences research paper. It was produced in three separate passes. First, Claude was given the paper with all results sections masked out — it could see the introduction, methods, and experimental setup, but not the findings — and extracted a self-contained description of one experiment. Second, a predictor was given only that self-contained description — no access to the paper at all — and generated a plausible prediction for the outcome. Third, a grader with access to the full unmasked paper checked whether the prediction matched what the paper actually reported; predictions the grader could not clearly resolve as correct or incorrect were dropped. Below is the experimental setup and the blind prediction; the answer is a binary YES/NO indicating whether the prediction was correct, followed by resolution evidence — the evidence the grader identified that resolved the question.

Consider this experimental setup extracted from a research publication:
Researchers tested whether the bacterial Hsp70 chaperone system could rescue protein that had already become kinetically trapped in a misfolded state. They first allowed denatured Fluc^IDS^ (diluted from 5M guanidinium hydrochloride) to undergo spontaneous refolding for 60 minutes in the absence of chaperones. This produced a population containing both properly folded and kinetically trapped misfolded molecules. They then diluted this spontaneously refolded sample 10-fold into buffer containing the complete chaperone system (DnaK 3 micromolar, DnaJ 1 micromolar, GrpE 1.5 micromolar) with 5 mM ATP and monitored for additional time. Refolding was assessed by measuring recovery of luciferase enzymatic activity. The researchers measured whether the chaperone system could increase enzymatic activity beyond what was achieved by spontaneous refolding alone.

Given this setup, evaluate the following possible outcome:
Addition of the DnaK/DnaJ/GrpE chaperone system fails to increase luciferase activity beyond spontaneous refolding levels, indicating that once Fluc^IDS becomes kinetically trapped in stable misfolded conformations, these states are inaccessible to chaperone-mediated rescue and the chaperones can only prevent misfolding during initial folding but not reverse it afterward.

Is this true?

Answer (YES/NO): NO